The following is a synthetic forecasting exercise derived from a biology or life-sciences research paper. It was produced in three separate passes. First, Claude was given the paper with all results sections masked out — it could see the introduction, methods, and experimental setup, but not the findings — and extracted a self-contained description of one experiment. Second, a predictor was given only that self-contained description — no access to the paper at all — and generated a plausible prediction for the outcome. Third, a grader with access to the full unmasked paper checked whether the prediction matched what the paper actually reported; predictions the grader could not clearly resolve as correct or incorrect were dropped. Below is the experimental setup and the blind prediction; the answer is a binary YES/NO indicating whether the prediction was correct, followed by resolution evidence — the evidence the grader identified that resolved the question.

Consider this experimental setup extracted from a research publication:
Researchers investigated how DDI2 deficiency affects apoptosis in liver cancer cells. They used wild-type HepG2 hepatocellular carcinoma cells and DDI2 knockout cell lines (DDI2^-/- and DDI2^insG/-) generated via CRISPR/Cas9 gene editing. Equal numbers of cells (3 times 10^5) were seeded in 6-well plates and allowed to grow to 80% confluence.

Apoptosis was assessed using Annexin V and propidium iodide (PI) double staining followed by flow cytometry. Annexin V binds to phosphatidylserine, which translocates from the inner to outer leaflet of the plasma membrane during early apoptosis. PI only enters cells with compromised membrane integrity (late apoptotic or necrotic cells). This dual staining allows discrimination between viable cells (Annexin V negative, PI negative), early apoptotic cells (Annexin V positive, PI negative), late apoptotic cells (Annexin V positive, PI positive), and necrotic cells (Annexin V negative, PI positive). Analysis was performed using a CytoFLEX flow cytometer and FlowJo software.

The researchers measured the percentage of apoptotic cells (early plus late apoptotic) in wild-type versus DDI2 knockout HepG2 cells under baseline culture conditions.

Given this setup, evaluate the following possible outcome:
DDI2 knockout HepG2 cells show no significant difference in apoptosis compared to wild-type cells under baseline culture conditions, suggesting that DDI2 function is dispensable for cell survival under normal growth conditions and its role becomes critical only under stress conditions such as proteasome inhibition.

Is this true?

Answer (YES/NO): NO